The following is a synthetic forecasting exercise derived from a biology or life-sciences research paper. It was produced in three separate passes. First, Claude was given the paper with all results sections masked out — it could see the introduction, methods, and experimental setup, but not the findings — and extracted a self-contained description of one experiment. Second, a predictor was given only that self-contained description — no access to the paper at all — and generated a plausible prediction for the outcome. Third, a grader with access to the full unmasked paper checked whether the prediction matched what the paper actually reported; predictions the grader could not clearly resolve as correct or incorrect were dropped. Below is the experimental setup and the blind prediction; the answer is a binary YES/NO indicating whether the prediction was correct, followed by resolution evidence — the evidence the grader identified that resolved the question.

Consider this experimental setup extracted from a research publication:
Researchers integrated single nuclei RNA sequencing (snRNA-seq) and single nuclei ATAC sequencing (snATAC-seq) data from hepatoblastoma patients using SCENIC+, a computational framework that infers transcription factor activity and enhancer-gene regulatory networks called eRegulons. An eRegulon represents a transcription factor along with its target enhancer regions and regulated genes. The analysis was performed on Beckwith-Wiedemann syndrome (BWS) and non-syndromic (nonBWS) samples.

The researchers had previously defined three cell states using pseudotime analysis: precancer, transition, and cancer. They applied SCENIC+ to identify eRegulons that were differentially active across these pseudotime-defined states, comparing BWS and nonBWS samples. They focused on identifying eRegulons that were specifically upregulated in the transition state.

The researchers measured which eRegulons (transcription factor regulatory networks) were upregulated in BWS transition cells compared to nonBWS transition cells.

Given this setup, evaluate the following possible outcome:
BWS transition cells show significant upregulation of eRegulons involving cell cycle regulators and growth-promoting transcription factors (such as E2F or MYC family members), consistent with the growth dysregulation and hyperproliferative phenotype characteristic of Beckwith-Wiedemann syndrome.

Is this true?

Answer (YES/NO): NO